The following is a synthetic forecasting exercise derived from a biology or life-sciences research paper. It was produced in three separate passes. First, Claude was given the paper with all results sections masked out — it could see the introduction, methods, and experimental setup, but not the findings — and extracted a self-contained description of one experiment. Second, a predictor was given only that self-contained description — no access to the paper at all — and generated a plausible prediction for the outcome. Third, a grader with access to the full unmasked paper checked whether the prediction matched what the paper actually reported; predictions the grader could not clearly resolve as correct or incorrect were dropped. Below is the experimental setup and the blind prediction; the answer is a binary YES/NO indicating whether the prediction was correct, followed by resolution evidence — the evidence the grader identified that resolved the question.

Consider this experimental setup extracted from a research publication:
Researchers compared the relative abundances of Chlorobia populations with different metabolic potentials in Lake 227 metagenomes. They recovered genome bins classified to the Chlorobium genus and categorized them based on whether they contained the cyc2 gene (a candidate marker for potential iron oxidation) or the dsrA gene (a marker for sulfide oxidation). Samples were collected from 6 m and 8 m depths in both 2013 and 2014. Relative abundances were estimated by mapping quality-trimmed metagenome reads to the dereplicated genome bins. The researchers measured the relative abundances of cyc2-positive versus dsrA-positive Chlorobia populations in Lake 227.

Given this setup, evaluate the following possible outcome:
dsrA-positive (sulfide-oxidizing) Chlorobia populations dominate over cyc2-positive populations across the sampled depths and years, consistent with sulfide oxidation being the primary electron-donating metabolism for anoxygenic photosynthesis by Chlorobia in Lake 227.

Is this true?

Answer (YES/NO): NO